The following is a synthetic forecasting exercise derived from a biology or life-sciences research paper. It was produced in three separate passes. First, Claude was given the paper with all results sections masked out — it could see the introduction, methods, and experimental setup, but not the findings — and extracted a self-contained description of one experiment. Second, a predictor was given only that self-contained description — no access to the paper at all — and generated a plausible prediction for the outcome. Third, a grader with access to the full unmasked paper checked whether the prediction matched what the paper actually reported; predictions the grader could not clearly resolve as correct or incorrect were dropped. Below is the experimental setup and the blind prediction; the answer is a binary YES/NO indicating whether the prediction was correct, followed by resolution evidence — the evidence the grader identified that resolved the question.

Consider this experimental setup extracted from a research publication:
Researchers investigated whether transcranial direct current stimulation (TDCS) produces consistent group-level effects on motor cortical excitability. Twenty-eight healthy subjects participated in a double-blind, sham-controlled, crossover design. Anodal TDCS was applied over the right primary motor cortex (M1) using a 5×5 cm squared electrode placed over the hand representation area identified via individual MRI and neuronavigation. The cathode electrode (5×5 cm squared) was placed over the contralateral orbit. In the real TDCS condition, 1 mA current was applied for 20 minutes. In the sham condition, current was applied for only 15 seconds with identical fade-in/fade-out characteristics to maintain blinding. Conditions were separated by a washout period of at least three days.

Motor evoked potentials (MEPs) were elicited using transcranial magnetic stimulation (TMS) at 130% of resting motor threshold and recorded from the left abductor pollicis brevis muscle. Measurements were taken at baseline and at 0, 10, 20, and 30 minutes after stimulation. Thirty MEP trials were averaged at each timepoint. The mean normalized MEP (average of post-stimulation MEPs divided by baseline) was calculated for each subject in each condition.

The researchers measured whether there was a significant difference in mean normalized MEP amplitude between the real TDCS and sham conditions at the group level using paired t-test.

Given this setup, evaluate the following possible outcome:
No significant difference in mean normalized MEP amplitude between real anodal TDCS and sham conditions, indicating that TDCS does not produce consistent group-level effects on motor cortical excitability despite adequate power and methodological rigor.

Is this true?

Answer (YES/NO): YES